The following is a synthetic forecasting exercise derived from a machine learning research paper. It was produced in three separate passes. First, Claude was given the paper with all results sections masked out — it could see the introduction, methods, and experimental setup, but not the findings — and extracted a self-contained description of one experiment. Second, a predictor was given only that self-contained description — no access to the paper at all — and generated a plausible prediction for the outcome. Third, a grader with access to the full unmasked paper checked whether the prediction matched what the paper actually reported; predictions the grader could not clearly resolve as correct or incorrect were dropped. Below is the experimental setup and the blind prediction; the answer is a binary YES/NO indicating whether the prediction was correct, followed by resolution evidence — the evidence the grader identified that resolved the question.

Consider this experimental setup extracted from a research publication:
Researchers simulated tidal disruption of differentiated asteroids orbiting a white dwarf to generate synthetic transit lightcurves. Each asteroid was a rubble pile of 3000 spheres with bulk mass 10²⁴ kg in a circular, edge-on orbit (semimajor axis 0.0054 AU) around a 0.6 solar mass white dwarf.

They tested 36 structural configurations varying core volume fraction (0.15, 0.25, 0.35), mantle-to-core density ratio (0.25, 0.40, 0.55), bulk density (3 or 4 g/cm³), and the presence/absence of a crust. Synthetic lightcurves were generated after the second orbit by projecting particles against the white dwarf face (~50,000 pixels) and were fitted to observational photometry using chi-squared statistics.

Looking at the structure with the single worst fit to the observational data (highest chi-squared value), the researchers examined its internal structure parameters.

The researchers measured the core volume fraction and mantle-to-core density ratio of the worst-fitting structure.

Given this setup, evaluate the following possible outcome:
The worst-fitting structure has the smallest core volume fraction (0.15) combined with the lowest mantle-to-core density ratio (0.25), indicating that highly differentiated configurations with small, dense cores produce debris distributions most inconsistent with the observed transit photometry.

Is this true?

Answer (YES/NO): NO